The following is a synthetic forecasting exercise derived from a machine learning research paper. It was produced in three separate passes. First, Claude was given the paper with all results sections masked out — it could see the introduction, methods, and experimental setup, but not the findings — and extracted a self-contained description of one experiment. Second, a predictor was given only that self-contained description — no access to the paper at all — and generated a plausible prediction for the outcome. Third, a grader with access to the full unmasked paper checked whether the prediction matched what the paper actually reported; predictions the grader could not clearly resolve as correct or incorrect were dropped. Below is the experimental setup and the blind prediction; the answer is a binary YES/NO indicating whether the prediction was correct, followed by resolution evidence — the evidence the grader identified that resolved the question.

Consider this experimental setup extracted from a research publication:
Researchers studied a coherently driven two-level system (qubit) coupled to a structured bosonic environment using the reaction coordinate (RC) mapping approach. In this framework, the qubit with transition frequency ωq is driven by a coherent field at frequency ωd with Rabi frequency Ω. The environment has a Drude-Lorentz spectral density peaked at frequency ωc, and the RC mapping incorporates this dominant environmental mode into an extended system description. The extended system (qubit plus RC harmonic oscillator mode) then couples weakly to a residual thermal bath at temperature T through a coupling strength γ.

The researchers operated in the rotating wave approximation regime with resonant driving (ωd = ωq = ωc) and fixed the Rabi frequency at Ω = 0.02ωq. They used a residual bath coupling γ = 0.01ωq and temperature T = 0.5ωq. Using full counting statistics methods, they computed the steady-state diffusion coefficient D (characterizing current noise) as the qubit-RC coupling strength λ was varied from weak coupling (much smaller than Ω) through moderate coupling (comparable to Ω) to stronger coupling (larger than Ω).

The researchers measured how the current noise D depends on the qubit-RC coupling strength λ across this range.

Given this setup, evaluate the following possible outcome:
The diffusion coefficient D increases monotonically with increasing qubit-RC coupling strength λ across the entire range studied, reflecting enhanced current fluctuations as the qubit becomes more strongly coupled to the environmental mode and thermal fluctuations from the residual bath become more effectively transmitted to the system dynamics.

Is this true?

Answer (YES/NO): NO